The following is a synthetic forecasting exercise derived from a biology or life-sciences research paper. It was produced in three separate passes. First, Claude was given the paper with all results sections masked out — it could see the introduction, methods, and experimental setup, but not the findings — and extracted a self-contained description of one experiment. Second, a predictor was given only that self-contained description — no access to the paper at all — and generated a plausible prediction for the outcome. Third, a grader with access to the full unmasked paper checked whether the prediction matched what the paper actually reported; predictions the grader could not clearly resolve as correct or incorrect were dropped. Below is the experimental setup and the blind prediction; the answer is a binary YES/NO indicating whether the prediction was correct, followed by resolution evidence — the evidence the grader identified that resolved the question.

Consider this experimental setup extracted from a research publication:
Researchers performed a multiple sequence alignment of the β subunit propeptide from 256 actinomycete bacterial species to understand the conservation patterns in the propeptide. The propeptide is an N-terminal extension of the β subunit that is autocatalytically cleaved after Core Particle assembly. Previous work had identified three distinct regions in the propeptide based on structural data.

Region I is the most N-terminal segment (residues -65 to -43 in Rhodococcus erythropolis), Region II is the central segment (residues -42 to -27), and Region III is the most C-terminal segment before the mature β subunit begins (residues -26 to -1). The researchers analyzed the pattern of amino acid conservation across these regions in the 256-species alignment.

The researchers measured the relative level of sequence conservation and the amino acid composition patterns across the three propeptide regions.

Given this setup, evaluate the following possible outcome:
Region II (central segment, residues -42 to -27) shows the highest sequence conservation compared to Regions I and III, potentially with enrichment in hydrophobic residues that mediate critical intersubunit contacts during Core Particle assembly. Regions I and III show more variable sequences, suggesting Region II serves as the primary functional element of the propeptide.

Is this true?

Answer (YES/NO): NO